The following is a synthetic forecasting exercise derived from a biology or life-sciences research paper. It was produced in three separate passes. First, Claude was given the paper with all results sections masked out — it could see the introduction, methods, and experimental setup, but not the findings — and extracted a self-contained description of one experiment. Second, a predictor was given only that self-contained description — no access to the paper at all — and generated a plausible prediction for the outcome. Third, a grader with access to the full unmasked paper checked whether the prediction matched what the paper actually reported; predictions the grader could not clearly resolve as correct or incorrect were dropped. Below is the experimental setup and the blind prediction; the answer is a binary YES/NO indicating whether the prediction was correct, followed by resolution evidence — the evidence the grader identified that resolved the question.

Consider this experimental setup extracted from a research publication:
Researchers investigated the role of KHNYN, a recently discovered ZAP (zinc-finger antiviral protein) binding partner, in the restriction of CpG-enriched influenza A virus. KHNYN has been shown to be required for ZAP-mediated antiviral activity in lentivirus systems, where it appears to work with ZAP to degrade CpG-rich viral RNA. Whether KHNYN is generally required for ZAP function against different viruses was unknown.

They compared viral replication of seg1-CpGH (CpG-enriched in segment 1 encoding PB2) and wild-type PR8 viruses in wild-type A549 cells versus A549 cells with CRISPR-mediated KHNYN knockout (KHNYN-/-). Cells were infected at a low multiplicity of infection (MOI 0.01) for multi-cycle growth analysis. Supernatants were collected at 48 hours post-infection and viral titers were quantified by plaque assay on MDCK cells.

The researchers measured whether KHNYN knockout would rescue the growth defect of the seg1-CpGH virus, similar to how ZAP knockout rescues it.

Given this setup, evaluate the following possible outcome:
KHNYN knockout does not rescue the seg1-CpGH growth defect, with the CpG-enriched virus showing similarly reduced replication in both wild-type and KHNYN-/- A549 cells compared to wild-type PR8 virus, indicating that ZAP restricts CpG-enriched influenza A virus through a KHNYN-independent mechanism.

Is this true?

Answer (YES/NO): NO